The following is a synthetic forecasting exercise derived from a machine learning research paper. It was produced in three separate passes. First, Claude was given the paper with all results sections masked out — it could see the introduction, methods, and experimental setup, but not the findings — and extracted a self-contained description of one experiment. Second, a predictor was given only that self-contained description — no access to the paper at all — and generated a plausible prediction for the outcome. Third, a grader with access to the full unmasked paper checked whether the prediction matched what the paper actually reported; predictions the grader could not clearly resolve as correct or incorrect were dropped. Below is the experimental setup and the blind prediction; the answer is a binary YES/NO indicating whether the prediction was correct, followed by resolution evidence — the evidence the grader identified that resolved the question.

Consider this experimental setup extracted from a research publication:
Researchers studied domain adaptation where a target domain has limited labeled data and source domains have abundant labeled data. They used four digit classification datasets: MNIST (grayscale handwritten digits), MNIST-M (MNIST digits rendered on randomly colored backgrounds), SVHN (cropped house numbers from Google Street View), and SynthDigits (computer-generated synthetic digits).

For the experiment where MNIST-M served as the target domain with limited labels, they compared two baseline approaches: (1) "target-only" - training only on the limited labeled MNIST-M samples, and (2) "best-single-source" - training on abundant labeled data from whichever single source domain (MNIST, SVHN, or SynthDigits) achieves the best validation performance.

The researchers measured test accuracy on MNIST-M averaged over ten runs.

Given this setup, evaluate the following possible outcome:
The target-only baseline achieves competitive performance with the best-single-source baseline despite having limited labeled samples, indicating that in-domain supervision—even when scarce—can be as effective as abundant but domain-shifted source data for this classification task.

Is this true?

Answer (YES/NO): NO